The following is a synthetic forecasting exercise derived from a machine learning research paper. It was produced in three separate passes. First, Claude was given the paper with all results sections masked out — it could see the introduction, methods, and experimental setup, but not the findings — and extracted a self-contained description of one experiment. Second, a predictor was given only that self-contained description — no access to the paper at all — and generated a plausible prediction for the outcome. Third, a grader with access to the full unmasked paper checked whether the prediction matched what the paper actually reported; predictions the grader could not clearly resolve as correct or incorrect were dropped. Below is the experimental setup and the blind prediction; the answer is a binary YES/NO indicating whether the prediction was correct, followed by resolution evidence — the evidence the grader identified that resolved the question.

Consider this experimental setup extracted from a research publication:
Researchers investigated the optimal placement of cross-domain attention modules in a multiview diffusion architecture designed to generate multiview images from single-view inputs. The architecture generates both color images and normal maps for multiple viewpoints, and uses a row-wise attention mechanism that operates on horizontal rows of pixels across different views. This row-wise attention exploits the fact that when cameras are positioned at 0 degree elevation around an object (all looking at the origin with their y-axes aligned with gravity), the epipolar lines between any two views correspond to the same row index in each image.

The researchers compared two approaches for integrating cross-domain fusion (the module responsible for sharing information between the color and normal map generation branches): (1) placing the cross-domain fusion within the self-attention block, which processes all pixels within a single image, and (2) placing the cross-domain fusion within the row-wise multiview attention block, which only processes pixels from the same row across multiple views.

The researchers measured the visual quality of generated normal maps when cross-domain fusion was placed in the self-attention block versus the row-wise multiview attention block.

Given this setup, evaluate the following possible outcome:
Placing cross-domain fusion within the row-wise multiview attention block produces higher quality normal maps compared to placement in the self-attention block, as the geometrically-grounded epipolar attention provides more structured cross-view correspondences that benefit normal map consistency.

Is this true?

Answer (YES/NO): NO